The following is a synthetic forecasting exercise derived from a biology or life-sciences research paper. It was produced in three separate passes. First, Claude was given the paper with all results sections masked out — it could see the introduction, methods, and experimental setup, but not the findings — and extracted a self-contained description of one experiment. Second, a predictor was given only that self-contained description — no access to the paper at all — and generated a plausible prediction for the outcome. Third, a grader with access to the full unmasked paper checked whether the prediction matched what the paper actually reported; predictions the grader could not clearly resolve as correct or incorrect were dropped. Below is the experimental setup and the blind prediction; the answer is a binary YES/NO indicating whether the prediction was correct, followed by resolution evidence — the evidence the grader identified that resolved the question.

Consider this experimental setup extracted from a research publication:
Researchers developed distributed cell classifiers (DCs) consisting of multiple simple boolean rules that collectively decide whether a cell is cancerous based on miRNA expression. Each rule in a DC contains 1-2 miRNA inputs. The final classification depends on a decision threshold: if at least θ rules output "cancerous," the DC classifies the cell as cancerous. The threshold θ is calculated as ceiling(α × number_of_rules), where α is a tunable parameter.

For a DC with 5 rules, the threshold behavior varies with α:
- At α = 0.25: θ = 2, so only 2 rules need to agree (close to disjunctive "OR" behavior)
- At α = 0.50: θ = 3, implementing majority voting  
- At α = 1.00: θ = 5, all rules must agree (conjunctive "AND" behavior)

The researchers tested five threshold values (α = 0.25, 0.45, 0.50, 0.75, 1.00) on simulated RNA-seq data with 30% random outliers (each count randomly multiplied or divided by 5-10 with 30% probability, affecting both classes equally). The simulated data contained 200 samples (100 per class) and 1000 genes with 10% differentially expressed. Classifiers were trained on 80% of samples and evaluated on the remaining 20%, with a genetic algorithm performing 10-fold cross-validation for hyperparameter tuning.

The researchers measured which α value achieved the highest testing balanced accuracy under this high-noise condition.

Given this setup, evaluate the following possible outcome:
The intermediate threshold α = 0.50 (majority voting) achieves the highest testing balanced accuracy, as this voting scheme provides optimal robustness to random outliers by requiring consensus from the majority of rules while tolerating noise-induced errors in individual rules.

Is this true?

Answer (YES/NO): NO